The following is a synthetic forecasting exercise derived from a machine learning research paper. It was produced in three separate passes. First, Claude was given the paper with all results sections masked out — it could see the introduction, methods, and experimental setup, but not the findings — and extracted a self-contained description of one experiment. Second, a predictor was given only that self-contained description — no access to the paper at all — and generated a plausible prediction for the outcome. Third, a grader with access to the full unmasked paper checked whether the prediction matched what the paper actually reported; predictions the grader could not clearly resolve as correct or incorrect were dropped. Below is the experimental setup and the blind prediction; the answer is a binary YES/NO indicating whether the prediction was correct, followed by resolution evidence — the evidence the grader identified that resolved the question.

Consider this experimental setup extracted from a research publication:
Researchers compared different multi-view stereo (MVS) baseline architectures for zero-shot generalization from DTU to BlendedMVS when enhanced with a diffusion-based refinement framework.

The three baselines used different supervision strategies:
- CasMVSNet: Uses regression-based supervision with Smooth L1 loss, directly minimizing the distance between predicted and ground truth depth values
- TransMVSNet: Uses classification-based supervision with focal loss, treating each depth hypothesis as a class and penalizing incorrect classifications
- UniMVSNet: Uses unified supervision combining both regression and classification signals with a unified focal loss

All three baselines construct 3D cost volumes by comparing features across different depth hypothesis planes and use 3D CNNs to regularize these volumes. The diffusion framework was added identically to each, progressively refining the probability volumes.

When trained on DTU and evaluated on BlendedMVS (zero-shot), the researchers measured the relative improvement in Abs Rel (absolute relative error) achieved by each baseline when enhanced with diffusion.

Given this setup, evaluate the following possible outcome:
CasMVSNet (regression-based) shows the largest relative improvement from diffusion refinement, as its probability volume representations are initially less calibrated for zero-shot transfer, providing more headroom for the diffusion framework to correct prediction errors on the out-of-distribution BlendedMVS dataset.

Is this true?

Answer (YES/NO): NO